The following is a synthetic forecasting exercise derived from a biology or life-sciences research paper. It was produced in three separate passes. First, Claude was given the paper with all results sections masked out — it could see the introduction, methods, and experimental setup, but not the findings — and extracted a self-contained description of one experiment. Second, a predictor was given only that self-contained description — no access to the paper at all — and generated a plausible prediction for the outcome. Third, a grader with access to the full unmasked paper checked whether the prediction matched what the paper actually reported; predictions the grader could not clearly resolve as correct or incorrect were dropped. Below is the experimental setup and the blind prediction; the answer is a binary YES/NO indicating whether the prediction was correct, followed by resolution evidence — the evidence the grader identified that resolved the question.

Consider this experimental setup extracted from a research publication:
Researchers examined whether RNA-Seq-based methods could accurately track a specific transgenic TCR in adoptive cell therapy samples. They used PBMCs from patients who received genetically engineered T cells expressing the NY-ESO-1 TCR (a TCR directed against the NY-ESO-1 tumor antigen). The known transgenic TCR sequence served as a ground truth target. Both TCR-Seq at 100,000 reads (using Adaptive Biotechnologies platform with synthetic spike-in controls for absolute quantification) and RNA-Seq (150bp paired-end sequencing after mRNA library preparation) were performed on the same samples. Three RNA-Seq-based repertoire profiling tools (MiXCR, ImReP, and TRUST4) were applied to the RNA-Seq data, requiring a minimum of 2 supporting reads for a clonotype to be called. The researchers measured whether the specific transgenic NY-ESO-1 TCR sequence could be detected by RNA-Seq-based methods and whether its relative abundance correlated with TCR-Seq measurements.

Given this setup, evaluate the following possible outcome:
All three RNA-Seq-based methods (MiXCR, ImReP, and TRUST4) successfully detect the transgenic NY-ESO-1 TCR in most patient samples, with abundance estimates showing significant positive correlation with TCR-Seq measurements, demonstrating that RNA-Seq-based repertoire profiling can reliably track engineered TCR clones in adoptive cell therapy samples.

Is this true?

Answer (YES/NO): YES